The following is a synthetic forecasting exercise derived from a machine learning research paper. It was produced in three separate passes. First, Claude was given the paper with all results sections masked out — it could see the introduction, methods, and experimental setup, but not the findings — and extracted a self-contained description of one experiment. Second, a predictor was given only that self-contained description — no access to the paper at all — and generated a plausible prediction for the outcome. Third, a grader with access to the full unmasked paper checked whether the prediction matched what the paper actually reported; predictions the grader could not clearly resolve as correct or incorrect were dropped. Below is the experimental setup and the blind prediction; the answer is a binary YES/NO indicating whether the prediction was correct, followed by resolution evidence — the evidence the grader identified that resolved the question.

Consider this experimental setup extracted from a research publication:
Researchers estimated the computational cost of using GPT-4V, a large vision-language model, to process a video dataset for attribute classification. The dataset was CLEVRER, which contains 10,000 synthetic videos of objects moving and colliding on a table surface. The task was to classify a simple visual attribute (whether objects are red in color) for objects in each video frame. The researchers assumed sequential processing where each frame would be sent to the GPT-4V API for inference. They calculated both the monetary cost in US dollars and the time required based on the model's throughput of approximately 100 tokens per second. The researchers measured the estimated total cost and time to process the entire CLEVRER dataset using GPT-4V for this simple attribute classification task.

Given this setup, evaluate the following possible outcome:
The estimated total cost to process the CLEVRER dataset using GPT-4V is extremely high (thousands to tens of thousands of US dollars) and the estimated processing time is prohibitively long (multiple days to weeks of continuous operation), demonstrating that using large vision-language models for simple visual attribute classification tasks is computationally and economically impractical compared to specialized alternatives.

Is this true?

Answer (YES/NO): NO